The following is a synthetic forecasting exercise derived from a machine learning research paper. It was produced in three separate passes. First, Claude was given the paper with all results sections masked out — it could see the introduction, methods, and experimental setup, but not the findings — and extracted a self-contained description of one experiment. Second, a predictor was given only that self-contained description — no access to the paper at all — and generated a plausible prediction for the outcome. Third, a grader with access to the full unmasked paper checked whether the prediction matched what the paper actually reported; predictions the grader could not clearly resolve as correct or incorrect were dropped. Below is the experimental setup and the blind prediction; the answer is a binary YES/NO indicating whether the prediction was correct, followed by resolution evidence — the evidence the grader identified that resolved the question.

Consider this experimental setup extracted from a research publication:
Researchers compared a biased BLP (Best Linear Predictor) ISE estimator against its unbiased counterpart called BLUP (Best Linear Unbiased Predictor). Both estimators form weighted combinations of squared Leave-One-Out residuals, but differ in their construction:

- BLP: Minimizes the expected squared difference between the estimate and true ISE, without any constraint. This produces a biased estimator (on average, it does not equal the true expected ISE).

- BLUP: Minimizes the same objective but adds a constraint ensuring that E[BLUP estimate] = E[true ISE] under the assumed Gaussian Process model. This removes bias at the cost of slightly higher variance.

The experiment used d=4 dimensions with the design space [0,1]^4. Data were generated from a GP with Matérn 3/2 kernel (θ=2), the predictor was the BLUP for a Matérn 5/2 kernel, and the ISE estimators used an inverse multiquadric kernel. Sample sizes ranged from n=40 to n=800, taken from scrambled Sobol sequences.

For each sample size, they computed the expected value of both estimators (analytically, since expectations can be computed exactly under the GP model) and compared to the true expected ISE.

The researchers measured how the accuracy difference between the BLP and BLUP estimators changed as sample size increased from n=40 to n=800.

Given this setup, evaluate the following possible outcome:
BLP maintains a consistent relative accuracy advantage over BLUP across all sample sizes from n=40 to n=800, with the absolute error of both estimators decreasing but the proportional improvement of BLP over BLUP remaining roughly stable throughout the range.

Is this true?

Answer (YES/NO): NO